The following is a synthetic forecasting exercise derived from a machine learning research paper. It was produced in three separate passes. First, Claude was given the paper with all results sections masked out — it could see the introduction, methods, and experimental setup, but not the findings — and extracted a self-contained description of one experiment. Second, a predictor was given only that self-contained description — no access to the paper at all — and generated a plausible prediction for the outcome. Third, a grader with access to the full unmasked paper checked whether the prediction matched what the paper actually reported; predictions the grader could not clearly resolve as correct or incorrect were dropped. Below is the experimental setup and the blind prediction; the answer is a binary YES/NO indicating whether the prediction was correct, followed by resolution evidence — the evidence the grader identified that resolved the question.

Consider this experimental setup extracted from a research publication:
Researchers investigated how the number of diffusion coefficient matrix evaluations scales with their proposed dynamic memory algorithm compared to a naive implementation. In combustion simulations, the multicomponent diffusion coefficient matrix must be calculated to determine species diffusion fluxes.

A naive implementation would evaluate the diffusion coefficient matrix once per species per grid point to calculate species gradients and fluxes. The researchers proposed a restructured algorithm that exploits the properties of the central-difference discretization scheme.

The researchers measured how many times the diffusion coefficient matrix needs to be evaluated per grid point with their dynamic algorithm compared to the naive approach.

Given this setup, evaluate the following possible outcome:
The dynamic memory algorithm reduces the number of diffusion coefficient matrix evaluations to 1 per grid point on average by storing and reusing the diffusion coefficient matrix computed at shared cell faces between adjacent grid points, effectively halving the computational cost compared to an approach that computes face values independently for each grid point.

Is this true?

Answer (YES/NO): NO